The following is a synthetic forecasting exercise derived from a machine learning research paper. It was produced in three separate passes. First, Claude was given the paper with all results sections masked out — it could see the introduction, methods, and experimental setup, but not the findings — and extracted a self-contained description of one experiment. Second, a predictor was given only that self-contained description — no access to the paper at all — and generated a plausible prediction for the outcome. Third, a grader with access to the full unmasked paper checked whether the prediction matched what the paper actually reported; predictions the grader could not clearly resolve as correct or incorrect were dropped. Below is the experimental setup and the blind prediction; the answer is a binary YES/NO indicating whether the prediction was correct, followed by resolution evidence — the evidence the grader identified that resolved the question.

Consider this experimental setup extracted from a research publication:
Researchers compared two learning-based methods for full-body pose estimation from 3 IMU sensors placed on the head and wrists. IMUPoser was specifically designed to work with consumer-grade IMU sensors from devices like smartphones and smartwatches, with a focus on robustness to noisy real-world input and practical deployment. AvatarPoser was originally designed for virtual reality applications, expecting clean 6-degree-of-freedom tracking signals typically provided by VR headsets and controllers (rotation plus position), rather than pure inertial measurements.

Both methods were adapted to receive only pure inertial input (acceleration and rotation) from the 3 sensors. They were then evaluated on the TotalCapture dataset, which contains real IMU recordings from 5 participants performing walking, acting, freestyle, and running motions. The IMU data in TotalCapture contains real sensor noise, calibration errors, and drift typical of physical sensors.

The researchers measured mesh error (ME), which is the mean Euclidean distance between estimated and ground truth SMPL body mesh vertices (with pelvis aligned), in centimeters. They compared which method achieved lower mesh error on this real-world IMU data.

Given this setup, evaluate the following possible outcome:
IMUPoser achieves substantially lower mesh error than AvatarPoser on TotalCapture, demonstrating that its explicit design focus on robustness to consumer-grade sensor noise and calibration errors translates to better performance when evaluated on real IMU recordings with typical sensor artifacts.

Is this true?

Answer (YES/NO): NO